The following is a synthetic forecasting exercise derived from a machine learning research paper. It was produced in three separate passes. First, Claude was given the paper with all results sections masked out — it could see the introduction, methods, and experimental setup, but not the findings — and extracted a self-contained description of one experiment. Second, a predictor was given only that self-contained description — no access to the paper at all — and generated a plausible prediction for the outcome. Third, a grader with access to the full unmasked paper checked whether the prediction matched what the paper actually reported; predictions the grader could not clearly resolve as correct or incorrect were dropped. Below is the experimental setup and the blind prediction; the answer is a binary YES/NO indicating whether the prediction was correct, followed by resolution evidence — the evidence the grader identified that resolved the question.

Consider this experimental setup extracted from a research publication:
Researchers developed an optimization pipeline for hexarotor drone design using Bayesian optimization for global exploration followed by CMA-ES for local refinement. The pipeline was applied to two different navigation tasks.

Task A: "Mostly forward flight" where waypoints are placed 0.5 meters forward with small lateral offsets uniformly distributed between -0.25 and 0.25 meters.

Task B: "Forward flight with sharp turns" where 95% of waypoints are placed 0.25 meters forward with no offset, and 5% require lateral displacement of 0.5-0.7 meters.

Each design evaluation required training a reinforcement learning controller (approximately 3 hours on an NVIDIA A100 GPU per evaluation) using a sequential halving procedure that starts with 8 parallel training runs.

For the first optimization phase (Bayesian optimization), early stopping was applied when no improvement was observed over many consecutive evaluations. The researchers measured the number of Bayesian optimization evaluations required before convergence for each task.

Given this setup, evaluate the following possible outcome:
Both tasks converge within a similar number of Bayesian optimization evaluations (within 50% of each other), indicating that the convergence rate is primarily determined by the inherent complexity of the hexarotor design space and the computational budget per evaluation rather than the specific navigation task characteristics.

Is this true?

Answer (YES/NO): NO